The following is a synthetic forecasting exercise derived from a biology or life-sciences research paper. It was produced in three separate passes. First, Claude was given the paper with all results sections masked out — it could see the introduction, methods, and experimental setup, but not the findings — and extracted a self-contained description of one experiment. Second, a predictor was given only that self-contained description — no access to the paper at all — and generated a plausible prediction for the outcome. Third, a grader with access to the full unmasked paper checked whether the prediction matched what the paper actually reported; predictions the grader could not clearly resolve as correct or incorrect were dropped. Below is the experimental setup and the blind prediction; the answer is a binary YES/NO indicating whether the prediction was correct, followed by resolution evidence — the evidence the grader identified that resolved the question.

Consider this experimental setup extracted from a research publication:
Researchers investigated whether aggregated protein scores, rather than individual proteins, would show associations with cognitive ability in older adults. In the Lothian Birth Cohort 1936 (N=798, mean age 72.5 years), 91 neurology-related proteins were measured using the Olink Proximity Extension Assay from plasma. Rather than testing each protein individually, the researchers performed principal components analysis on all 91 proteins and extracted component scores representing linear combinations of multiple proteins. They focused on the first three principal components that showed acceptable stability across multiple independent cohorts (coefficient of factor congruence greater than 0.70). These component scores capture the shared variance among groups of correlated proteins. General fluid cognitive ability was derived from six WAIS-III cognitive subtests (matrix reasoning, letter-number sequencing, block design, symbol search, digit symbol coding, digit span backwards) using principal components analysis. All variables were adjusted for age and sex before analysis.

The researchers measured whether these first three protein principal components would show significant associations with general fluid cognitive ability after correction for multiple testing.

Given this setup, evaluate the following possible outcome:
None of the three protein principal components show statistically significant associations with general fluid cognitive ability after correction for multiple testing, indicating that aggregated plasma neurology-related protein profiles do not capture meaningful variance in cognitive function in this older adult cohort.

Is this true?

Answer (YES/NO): NO